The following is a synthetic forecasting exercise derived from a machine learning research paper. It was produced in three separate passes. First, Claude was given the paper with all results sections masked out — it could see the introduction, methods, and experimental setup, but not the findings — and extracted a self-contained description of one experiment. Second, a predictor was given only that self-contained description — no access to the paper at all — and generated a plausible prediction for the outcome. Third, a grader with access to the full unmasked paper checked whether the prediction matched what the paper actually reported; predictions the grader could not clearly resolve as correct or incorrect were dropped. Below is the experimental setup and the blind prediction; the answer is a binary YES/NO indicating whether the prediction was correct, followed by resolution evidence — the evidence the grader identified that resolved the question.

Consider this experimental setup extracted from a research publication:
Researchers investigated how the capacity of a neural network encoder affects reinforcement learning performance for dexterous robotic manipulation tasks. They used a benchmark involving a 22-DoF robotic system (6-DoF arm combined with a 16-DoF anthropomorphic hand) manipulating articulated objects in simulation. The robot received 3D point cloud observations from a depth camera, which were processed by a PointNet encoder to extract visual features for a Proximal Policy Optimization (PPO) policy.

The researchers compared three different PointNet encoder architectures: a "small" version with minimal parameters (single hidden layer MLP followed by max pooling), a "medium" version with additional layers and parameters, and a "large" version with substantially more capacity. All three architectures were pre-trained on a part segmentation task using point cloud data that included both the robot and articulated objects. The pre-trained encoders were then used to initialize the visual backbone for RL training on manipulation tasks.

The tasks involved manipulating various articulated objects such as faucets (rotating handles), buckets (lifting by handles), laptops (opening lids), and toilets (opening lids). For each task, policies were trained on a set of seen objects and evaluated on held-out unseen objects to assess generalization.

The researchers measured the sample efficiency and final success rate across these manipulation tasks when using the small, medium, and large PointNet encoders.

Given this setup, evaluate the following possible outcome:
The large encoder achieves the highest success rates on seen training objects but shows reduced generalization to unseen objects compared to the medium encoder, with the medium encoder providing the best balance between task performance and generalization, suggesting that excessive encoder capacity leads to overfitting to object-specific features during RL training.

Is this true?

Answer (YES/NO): NO